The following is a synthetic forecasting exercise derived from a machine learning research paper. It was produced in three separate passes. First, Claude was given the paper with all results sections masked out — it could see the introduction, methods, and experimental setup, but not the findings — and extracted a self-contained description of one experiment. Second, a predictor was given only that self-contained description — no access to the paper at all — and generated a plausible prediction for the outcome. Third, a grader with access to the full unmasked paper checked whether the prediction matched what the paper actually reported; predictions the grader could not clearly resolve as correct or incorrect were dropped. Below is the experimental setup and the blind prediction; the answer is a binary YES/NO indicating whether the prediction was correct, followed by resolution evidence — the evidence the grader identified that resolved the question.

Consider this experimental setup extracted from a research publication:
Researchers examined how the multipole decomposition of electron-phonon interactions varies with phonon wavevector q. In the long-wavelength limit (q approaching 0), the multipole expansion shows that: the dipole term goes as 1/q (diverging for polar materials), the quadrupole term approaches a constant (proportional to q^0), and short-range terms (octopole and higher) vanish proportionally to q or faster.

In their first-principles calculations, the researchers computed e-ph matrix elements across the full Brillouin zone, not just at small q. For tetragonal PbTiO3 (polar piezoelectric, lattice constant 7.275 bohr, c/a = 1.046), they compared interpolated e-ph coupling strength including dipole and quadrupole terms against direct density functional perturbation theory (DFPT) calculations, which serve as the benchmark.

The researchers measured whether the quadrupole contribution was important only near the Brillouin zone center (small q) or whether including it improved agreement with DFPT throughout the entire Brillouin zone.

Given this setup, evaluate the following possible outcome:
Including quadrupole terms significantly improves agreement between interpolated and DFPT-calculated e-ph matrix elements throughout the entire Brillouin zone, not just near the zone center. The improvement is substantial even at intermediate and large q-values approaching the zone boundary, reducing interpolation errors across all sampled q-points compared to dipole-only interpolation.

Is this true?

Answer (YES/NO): YES